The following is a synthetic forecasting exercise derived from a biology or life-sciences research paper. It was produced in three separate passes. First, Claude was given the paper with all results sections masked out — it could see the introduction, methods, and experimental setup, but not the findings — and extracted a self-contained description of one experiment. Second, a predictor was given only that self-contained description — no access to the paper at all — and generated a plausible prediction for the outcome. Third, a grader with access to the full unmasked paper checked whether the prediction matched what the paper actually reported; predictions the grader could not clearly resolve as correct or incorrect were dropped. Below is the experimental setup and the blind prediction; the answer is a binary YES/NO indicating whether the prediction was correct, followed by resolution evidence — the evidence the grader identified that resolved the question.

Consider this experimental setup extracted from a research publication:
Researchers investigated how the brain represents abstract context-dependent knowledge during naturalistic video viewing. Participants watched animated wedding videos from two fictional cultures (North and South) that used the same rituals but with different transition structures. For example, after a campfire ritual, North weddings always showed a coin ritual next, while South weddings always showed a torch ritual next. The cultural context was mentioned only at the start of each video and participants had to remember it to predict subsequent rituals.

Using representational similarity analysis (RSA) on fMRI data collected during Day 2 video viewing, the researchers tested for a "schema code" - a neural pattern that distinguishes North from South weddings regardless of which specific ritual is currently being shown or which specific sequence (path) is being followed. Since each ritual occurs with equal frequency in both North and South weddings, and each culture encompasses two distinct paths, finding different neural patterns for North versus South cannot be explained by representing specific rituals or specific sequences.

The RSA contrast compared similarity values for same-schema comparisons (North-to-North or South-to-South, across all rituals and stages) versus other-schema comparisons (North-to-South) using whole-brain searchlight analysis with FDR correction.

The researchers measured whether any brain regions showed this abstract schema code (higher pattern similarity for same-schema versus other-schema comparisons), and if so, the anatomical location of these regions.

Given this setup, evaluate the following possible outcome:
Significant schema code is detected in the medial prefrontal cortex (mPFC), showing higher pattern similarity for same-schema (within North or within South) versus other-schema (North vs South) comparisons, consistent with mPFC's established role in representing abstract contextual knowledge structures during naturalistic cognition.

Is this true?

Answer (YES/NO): NO